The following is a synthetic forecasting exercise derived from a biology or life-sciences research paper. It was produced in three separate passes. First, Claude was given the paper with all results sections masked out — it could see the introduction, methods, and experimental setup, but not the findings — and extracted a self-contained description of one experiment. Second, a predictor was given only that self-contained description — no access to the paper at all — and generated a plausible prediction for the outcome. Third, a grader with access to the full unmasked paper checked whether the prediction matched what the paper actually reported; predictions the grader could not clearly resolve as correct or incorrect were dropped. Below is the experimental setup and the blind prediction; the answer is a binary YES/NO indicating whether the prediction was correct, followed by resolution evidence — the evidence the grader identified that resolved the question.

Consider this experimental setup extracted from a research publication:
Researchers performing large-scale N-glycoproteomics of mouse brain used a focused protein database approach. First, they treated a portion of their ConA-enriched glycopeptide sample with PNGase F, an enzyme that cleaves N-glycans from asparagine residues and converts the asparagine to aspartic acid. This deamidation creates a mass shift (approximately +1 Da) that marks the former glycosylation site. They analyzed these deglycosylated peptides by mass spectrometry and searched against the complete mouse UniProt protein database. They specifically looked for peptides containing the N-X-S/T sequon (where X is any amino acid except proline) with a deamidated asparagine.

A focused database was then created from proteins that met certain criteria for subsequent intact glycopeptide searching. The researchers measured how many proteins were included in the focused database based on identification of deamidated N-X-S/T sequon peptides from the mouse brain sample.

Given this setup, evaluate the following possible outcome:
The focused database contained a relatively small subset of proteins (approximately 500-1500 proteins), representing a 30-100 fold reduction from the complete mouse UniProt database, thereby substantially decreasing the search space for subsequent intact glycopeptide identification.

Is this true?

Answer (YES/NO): NO